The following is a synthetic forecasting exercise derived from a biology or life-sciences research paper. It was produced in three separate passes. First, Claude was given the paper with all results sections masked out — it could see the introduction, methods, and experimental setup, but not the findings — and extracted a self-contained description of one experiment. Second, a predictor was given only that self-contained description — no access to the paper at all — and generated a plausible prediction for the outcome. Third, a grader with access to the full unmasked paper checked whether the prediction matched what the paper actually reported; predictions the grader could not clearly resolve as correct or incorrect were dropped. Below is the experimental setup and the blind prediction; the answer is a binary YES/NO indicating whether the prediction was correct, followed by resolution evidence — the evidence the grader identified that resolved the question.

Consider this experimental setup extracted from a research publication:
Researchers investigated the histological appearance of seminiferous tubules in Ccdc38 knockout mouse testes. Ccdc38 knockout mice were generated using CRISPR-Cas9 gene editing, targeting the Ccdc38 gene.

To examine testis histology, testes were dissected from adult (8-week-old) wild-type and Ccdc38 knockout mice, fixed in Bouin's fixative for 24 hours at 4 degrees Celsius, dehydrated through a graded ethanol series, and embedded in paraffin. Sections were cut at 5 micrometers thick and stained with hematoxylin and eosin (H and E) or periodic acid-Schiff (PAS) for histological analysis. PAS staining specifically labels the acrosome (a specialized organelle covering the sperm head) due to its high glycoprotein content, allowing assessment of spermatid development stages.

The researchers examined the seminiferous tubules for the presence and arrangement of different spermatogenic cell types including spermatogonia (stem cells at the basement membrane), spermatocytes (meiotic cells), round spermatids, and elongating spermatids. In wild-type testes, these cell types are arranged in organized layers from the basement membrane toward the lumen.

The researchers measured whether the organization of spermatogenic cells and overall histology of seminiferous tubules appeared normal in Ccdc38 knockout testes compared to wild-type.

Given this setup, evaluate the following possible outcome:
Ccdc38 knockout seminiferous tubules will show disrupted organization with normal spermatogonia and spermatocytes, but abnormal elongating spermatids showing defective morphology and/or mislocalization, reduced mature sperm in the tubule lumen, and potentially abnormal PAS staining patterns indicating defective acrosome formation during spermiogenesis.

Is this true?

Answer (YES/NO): NO